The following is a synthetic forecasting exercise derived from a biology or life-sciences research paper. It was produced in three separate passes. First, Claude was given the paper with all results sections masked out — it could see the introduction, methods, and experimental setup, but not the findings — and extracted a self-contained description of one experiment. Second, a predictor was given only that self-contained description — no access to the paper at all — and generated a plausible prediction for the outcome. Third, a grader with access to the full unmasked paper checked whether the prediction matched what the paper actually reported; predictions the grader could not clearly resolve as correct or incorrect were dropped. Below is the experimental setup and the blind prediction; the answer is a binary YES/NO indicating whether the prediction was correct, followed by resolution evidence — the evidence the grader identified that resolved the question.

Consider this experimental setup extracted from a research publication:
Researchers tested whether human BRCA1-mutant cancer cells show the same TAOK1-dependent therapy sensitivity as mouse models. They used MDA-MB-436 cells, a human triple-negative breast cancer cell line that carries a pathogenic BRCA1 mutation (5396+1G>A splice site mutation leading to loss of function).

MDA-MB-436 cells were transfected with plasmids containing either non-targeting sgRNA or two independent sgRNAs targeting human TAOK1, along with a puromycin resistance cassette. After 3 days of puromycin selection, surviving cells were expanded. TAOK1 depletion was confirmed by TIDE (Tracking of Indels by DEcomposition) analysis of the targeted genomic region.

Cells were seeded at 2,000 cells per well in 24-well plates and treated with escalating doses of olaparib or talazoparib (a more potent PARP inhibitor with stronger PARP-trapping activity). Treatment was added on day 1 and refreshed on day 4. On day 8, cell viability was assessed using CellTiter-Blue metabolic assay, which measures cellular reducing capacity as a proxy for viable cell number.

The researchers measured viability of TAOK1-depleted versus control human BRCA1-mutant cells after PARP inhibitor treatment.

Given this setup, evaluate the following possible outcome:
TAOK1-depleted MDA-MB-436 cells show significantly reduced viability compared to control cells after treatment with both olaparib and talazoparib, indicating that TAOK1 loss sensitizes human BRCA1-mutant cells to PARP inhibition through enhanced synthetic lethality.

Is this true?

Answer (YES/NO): NO